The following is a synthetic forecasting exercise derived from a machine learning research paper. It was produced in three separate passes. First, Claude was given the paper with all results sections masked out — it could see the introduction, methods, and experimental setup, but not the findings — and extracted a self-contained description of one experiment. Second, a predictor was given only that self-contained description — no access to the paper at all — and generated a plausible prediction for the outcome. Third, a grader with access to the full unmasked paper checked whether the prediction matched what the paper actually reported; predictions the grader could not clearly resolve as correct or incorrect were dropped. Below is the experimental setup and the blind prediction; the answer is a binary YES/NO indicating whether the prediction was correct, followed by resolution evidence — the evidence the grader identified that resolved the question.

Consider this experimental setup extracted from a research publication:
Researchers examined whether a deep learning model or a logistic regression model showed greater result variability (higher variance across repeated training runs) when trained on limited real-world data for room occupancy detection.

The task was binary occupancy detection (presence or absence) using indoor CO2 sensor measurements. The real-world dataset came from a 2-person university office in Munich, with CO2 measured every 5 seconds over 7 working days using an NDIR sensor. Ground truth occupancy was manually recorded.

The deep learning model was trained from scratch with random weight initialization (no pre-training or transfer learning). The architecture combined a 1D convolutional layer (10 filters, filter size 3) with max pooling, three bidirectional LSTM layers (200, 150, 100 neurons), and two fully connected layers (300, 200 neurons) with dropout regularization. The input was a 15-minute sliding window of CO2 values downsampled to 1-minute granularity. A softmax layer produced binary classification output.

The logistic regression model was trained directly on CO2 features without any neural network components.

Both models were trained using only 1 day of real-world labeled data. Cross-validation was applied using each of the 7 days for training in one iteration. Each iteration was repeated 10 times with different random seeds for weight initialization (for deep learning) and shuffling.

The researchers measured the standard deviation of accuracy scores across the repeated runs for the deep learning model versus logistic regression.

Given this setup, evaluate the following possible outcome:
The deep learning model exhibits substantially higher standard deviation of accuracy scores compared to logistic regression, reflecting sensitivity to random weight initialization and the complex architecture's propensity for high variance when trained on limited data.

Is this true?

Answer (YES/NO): NO